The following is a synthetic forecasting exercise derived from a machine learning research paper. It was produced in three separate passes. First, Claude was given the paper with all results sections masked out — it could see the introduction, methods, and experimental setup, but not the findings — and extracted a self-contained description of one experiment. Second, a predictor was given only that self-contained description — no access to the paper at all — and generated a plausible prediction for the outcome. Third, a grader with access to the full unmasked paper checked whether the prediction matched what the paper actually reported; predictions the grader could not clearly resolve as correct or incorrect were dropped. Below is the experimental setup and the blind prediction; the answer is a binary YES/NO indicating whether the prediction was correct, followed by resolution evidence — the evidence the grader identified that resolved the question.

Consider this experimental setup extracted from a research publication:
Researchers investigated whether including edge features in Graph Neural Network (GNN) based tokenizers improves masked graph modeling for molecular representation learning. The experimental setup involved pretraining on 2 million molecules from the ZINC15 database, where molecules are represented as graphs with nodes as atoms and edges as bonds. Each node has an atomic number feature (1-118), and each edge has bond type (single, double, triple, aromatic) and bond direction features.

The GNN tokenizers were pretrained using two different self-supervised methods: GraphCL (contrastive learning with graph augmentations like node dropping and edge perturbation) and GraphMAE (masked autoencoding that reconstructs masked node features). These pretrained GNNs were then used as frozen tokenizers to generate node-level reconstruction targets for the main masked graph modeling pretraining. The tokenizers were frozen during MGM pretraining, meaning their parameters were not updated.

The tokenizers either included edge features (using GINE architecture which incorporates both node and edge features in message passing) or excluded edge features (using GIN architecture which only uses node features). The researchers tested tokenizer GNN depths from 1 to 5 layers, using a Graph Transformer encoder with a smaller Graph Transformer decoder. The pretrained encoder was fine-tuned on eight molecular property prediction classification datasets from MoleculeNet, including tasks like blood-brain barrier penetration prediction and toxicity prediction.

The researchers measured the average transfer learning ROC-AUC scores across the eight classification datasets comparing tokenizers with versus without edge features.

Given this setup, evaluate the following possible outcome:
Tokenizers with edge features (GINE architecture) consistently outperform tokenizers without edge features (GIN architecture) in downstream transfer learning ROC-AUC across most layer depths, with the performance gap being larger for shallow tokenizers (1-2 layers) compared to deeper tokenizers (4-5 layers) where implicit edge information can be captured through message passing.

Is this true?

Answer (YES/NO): NO